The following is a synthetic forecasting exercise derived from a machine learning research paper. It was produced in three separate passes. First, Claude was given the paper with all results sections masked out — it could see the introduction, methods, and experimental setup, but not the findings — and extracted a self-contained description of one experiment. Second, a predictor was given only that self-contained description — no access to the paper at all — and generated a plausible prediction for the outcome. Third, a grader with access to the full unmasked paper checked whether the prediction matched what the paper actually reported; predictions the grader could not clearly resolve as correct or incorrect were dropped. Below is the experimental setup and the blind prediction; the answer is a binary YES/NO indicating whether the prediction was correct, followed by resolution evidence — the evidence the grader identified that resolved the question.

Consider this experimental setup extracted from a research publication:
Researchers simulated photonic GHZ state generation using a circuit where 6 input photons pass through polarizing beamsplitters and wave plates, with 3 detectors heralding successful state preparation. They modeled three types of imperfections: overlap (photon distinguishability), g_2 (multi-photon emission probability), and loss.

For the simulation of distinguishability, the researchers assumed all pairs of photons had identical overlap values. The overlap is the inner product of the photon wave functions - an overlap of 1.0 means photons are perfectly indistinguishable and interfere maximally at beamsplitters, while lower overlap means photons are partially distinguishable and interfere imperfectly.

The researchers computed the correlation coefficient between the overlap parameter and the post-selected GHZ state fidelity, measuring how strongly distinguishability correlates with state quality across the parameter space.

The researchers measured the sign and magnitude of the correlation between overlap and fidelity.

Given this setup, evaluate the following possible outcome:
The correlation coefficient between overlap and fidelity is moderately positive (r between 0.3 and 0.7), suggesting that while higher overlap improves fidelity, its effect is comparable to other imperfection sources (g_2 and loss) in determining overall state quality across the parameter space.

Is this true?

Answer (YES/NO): NO